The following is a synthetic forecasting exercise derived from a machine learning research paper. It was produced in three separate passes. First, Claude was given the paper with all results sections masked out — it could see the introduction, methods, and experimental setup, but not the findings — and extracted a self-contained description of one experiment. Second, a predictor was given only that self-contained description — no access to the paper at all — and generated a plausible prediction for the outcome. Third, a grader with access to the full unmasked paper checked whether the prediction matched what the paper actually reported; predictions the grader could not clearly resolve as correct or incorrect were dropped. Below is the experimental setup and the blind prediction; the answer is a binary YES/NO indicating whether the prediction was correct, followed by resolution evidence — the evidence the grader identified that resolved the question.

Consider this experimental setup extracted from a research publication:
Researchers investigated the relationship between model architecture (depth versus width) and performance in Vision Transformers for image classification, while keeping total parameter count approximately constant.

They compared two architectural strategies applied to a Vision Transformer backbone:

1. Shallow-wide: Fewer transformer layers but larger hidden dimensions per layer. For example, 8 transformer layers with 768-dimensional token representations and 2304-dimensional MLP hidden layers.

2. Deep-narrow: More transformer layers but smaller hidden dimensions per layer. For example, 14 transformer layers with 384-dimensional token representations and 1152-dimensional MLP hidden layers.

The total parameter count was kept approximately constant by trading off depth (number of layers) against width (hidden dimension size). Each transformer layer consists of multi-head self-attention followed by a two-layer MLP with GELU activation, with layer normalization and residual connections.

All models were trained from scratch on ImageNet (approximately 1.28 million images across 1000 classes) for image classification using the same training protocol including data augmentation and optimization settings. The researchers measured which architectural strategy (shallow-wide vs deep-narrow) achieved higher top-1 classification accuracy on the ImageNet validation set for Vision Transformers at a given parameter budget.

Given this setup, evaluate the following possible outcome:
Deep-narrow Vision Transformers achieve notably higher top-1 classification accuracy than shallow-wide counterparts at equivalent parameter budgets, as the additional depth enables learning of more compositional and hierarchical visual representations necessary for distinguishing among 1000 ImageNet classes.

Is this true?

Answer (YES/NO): YES